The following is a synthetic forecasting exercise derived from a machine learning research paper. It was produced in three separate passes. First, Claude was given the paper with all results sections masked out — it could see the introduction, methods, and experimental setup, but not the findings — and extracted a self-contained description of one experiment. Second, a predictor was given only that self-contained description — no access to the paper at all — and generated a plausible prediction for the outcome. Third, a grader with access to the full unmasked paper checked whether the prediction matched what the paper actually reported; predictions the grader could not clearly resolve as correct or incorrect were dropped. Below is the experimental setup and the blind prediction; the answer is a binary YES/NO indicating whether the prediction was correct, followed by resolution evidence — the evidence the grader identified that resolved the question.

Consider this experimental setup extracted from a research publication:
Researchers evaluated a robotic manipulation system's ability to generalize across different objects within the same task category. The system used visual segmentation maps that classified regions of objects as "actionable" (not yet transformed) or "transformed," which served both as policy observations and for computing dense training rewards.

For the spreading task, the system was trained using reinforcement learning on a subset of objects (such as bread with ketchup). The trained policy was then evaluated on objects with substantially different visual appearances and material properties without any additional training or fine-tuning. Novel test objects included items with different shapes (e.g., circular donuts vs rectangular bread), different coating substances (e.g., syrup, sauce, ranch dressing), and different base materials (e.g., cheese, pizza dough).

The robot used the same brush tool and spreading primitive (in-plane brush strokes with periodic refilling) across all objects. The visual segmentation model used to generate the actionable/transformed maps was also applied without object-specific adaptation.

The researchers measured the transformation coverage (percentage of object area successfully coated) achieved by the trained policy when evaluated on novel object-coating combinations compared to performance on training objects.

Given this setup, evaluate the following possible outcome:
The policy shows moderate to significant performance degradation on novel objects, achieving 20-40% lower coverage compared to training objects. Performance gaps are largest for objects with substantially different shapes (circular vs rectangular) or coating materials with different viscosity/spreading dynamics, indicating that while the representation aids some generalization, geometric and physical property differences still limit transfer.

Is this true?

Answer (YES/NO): NO